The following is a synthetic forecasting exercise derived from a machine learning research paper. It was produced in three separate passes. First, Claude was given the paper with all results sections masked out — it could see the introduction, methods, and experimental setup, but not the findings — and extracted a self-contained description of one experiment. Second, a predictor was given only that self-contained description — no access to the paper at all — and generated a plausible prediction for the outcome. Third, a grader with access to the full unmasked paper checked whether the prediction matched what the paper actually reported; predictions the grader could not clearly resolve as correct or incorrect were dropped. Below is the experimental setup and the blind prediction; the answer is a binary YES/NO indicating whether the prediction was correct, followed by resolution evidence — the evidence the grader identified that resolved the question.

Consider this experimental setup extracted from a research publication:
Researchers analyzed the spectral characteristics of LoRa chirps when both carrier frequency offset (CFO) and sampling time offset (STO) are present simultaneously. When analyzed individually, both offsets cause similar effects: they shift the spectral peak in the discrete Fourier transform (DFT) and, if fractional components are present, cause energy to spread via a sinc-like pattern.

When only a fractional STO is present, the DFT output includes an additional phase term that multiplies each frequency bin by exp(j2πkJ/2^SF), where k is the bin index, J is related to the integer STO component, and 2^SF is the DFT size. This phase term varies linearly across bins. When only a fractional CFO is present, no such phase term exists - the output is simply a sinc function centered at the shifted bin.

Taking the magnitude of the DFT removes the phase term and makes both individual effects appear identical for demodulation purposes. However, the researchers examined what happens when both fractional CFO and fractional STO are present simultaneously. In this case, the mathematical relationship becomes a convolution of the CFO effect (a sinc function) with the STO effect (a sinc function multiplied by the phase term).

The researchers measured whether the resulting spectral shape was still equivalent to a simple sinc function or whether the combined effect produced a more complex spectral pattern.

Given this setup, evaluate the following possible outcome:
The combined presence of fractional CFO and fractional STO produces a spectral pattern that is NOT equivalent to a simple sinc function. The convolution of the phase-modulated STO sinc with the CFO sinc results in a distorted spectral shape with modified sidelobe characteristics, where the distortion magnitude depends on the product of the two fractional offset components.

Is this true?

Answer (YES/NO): NO